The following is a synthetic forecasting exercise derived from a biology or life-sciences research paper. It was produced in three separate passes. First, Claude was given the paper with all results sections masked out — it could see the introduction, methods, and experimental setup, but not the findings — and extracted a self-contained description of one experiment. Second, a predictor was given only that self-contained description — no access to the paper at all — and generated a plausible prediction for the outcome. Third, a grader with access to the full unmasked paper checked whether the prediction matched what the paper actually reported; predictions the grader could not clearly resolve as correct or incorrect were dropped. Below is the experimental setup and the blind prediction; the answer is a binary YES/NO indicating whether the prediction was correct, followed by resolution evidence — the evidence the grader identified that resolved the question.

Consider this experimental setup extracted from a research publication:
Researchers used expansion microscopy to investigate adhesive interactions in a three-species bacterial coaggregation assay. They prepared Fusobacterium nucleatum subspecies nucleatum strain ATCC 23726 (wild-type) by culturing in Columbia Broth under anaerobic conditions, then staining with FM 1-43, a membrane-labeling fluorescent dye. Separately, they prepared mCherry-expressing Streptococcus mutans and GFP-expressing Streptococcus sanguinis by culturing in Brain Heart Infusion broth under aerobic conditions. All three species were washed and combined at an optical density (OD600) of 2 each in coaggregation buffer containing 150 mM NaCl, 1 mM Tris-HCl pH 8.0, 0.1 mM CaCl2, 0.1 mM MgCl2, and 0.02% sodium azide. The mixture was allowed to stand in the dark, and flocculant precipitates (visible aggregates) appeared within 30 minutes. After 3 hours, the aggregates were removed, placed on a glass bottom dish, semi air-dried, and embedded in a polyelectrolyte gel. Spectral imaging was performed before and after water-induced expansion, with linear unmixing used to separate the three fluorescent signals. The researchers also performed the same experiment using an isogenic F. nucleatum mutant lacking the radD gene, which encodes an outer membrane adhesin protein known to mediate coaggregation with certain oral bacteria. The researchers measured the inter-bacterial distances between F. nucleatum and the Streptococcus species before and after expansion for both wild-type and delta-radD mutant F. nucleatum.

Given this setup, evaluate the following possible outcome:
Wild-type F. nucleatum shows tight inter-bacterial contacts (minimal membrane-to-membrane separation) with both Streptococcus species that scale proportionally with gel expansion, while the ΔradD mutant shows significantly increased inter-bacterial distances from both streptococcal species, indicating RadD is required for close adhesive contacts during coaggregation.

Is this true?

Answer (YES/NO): NO